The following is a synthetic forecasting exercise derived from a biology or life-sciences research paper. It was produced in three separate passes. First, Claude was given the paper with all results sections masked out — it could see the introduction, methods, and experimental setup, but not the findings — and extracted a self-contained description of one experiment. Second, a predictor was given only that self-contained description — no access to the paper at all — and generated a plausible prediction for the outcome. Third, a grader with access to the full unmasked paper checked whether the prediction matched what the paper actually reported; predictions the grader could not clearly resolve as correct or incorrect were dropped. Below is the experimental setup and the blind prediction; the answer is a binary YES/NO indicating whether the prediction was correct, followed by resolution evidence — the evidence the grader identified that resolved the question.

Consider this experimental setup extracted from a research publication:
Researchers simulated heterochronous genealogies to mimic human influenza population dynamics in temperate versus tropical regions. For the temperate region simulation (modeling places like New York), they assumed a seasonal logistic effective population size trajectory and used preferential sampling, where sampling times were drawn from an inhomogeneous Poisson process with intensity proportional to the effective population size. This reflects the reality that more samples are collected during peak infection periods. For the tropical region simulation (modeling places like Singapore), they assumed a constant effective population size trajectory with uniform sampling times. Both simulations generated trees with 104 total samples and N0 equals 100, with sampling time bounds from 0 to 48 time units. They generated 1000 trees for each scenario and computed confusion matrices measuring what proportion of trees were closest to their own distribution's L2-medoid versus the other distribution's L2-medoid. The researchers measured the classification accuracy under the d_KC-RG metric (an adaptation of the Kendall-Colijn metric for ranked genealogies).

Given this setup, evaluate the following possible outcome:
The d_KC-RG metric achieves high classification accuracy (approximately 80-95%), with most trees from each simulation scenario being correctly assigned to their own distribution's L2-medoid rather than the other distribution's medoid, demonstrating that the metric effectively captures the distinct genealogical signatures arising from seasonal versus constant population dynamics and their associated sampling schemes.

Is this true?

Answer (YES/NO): NO